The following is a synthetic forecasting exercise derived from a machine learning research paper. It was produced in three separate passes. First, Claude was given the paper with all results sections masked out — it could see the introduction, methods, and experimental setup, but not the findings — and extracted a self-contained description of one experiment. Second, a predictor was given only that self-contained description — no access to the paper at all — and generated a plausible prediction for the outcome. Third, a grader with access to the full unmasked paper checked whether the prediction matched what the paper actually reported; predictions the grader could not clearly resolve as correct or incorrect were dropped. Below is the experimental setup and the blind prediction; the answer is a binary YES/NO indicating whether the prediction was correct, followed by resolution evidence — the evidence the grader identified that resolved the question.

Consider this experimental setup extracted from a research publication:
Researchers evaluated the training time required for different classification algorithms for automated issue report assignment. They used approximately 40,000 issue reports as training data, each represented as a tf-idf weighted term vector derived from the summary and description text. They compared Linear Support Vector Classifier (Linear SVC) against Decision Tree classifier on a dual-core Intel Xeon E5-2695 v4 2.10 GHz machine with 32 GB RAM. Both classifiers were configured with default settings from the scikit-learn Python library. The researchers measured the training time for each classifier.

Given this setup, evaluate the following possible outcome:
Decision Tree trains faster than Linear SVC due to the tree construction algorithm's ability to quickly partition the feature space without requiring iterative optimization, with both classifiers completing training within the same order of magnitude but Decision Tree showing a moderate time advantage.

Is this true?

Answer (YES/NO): NO